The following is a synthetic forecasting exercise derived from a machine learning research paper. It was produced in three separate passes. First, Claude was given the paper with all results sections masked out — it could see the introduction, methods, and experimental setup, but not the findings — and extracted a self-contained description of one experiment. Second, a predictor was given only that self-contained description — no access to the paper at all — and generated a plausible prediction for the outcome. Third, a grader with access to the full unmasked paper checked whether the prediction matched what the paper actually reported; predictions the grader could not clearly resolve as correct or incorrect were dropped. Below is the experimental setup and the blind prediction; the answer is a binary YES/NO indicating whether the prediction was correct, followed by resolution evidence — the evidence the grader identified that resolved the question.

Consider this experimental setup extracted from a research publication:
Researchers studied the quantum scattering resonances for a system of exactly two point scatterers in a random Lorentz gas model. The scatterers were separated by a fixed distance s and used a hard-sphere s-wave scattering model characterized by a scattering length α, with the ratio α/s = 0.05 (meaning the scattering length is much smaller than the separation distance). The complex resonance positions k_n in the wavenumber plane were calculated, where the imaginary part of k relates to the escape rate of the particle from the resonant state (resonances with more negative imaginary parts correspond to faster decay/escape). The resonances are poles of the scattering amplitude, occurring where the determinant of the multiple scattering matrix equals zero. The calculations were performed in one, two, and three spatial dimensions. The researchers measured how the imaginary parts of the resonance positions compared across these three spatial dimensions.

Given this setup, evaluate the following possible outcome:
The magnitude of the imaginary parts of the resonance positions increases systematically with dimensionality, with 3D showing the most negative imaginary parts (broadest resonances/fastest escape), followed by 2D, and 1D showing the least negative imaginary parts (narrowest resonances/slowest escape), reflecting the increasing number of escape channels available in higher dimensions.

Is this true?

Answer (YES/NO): YES